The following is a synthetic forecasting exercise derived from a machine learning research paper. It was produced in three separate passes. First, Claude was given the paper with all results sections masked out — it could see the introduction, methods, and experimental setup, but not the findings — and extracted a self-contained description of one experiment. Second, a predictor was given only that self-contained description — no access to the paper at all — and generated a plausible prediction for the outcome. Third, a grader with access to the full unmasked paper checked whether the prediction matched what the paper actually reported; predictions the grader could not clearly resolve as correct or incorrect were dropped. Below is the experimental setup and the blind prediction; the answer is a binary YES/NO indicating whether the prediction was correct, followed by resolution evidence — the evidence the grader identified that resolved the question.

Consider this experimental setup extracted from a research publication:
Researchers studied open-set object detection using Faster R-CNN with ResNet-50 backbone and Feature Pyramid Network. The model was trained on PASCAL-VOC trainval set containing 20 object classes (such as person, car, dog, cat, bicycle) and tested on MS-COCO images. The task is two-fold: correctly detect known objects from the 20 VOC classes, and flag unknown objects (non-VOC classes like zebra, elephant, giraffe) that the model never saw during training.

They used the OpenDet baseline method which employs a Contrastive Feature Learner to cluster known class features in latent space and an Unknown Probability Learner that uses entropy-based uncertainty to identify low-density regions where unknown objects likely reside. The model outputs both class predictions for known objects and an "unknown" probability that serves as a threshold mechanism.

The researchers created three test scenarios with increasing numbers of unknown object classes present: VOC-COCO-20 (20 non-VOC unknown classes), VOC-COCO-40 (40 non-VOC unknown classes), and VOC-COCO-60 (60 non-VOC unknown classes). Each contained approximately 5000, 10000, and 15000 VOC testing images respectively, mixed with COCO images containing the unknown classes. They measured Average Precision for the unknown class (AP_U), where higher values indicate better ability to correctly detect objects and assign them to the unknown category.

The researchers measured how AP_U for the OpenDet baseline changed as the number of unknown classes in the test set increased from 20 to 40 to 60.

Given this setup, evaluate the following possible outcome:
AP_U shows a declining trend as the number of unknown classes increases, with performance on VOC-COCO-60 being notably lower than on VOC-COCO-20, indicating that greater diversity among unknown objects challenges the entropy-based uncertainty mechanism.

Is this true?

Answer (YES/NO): YES